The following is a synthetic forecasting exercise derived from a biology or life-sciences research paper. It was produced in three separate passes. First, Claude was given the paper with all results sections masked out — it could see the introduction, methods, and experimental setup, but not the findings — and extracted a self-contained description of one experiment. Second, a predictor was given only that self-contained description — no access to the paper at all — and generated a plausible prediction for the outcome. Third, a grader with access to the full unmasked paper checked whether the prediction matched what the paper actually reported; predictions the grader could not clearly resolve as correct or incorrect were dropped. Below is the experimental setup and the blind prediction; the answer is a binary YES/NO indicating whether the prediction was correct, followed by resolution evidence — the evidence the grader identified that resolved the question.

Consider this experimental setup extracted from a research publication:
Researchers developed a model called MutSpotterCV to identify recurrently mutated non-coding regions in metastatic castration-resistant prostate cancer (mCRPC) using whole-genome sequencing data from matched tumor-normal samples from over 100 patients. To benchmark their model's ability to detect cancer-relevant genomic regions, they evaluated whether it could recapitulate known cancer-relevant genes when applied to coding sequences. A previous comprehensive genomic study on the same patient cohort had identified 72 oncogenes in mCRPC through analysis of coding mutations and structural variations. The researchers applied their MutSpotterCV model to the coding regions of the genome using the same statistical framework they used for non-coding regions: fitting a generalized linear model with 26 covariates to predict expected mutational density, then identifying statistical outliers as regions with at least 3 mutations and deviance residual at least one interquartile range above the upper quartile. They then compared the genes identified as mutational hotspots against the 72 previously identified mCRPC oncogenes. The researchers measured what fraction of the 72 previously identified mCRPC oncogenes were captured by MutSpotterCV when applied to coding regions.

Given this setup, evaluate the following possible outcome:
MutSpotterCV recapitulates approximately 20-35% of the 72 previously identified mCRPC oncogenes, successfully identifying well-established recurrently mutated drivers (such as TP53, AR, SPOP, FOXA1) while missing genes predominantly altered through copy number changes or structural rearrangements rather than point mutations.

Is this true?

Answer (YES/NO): NO